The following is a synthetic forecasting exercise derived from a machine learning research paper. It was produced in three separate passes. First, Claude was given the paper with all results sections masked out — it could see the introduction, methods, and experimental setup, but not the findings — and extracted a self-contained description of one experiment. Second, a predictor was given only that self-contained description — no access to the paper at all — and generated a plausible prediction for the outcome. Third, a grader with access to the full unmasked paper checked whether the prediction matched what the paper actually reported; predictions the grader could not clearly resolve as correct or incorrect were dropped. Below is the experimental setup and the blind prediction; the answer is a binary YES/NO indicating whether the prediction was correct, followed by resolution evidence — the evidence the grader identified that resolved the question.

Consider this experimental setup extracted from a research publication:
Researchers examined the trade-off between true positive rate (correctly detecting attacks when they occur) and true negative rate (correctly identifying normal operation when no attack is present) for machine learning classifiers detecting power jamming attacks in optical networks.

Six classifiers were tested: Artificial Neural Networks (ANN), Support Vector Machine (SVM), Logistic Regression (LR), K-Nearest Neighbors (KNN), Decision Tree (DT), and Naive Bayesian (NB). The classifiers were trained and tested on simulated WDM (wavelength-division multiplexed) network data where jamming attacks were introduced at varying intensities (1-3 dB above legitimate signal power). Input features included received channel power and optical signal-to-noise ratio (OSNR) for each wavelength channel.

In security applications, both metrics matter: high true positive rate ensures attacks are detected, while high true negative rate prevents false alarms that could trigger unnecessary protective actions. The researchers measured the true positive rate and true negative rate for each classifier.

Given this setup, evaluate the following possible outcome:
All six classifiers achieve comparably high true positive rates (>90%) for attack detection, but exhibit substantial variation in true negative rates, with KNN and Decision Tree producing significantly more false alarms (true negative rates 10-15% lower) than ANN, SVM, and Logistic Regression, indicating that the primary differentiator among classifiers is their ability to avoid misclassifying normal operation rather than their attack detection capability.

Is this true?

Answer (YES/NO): NO